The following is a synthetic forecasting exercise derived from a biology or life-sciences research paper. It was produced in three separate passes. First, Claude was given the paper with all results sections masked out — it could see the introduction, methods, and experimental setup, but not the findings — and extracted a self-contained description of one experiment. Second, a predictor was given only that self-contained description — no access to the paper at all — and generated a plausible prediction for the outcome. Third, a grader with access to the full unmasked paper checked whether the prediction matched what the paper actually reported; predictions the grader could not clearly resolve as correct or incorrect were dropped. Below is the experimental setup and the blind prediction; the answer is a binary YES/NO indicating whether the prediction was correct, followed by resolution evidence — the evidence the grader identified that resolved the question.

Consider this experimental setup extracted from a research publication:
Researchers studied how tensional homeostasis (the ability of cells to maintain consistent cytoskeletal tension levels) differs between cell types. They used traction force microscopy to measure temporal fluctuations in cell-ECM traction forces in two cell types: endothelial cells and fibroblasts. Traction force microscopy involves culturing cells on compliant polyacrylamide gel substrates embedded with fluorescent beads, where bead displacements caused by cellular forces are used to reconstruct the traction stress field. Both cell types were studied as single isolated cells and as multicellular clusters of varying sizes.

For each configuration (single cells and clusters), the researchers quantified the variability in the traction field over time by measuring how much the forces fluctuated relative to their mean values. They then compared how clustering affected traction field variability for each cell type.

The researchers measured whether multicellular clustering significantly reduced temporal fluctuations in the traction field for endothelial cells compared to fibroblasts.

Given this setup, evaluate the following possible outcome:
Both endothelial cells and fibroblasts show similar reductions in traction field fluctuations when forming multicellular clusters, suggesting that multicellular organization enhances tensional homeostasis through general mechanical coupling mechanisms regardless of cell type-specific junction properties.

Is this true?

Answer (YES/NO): NO